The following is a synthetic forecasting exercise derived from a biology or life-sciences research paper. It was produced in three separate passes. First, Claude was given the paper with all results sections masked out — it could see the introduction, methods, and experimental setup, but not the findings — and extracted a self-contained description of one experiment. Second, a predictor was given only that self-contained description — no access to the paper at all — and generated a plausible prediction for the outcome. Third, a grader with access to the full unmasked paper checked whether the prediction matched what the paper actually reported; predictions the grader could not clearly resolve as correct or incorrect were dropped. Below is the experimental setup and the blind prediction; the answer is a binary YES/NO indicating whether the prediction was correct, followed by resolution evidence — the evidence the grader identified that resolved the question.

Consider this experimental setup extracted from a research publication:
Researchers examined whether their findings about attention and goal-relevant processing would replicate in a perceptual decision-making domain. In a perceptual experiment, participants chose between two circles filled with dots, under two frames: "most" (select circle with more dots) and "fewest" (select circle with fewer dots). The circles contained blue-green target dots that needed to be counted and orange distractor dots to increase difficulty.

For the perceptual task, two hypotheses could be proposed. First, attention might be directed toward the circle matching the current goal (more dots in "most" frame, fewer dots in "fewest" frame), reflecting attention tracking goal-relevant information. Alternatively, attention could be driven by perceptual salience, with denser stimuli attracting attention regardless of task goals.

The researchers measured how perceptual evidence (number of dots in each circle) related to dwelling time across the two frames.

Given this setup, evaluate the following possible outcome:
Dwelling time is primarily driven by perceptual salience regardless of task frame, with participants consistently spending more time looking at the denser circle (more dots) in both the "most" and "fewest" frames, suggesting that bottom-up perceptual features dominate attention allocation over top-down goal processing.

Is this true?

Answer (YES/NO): NO